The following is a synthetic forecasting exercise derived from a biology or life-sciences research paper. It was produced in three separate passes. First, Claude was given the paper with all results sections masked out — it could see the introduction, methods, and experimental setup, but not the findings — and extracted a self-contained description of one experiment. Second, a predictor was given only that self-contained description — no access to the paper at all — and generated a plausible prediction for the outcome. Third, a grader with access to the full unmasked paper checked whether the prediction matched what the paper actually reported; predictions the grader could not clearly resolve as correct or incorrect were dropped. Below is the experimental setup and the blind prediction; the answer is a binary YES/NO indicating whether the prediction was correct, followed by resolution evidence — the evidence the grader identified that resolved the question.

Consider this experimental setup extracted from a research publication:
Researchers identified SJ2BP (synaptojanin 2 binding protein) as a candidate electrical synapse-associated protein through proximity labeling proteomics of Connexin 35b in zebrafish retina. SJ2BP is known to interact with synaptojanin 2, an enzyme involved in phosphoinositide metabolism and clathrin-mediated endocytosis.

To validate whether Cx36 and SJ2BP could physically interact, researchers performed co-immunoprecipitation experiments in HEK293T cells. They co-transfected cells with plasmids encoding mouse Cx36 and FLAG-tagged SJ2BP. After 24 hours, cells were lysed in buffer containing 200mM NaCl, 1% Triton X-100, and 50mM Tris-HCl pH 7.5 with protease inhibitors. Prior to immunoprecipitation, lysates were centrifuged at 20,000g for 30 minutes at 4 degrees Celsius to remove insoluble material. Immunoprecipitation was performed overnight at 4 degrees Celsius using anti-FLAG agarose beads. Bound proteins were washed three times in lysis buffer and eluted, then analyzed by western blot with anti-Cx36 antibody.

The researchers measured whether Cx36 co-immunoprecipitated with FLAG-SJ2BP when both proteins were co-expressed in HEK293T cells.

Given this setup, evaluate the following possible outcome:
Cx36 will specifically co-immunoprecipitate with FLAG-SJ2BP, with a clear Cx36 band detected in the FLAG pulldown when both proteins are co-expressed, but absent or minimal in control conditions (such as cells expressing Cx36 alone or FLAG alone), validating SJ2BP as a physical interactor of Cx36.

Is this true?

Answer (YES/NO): NO